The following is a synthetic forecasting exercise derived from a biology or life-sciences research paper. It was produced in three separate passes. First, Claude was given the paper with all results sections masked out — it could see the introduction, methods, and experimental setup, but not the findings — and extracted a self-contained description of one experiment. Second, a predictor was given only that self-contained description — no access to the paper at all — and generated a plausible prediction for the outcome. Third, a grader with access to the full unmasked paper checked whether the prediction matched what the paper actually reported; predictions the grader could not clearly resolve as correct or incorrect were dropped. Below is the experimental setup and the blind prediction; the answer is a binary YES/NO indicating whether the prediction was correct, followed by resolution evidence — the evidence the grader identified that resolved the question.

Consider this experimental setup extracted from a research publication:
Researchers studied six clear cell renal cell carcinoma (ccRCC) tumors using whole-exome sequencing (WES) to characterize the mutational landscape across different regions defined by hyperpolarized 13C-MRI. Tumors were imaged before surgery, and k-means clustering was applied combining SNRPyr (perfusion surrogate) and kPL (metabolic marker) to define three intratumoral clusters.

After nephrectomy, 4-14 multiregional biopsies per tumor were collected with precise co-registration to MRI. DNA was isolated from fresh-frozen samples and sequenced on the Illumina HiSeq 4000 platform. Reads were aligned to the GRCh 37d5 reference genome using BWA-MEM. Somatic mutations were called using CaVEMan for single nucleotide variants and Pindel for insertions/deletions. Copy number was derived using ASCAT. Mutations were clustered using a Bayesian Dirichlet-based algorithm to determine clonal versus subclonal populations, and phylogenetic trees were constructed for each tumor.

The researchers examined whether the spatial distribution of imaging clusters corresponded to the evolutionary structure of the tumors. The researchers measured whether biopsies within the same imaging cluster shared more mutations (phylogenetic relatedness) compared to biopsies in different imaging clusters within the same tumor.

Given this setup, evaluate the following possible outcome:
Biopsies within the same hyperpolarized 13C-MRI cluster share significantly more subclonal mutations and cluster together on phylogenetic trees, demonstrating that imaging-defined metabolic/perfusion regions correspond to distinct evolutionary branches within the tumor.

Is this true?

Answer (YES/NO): NO